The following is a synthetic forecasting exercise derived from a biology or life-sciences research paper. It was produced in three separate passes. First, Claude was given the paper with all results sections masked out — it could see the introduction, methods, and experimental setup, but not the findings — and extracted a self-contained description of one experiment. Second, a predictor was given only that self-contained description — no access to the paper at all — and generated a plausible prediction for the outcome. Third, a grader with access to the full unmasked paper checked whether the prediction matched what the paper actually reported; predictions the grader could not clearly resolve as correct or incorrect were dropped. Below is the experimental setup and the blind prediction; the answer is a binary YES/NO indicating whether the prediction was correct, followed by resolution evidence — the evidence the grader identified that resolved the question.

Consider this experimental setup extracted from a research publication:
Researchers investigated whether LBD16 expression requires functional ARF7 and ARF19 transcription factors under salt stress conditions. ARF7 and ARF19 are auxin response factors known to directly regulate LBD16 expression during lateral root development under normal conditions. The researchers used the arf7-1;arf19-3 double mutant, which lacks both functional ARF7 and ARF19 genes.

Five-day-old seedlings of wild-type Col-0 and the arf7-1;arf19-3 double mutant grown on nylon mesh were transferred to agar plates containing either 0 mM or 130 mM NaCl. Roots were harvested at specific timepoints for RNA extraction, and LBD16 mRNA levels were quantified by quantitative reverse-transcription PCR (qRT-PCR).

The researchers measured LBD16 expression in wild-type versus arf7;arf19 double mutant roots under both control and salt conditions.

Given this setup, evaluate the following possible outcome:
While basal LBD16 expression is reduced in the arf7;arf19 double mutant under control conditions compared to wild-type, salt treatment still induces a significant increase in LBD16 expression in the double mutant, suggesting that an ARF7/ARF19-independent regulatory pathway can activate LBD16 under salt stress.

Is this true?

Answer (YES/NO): YES